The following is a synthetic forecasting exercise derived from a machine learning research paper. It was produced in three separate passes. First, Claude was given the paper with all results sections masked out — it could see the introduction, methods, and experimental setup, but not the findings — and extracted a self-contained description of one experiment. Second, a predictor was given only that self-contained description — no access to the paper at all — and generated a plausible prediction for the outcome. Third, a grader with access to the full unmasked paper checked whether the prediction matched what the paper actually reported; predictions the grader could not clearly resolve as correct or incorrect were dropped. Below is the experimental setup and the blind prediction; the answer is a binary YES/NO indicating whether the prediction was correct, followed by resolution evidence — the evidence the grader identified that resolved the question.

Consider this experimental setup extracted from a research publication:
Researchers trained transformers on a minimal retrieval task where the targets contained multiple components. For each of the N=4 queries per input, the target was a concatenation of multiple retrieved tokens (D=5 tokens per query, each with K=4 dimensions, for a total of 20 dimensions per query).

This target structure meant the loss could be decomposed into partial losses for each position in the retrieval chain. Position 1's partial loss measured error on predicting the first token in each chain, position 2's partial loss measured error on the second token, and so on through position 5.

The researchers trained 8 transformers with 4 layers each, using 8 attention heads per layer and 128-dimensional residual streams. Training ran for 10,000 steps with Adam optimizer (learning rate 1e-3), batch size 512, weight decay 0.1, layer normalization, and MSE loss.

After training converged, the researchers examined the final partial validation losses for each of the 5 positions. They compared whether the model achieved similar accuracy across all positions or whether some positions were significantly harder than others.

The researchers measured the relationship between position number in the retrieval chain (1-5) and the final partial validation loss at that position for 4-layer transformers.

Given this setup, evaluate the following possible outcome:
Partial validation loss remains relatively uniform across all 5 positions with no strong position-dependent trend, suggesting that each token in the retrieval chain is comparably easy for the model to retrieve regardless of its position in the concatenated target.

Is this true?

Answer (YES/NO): NO